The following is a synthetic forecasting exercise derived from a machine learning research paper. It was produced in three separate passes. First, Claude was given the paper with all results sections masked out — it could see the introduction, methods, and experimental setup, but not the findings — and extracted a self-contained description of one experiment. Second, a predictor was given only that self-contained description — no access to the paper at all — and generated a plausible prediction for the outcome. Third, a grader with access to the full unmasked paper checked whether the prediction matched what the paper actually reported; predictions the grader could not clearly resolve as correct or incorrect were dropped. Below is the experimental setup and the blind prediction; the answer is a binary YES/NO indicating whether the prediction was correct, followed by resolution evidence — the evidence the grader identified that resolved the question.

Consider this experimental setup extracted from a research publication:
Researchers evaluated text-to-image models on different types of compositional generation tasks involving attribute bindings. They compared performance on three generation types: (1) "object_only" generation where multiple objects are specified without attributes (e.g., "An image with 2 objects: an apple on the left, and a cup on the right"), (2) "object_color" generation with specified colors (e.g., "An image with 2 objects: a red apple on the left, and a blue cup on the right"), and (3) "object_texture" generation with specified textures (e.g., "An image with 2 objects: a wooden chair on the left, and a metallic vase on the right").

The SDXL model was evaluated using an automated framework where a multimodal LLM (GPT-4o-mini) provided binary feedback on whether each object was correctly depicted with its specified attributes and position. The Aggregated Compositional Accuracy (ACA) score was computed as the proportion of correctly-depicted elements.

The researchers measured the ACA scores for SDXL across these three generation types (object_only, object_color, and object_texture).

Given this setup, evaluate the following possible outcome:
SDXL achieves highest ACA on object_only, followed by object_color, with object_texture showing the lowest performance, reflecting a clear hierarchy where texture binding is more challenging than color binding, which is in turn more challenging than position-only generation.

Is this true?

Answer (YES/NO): NO